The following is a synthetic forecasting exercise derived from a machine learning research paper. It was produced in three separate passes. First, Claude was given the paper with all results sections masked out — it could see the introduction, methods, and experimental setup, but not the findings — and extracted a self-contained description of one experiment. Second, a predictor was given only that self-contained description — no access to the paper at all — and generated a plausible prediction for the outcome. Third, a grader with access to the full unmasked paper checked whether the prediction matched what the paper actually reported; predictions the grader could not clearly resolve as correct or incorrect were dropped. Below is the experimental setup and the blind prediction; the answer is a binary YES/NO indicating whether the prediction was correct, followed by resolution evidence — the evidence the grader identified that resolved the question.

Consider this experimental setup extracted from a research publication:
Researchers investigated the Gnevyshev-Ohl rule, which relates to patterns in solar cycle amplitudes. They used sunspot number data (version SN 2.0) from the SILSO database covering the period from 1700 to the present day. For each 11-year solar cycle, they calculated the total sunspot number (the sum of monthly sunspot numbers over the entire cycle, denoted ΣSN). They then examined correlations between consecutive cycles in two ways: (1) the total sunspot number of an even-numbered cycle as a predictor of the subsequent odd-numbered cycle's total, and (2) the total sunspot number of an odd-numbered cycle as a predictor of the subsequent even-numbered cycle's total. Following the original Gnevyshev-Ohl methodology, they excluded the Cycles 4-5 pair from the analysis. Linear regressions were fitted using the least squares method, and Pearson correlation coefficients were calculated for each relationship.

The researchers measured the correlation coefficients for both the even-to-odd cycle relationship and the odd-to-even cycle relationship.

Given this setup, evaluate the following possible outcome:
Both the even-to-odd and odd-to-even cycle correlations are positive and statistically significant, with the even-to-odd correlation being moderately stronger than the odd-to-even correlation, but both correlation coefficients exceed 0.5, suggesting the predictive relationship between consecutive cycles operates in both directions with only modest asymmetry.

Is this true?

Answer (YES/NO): NO